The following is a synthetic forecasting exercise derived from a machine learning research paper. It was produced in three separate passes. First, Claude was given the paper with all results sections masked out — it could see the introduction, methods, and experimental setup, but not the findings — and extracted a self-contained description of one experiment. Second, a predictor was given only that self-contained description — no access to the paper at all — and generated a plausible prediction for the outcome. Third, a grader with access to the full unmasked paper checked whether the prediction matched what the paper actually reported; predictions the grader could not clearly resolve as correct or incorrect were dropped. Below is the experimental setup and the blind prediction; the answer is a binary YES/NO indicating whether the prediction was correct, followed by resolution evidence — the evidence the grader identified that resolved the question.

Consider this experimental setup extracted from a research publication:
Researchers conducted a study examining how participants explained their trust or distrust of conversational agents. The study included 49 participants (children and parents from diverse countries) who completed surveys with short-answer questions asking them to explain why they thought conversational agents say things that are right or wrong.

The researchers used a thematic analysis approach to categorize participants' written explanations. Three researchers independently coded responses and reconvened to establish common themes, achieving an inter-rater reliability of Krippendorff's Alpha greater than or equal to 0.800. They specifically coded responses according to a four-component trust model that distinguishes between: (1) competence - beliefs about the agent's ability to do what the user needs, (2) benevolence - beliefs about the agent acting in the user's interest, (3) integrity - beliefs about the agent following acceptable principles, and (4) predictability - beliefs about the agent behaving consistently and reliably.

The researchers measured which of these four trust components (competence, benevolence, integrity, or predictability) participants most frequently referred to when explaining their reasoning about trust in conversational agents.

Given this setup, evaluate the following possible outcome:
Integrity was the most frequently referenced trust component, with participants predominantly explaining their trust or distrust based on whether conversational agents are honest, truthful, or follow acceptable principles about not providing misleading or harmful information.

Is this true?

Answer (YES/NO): NO